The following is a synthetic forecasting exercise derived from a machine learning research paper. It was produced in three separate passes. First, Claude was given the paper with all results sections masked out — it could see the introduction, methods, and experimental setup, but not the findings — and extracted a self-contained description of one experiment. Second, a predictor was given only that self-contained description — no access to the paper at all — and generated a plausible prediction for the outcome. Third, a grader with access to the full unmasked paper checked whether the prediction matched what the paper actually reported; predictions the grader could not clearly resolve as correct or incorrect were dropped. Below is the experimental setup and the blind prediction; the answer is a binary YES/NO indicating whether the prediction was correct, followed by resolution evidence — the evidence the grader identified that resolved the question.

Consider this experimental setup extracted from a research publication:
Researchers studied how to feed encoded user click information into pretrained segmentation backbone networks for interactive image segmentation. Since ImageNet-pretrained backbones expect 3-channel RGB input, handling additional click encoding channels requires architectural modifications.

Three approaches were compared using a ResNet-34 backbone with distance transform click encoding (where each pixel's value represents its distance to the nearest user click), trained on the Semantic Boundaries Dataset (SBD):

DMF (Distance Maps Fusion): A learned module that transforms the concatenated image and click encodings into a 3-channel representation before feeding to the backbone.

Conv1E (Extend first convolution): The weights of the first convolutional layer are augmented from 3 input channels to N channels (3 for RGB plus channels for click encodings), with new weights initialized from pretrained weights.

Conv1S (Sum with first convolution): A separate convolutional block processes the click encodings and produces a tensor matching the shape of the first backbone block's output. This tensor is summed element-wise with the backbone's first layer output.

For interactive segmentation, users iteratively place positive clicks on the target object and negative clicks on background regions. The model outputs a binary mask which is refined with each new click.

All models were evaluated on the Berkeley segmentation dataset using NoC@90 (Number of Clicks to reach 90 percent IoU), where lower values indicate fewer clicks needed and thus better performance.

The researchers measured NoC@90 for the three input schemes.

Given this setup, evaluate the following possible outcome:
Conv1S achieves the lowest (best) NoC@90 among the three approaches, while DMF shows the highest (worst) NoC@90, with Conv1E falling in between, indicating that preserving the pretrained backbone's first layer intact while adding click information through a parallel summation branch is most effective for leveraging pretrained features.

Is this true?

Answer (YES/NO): NO